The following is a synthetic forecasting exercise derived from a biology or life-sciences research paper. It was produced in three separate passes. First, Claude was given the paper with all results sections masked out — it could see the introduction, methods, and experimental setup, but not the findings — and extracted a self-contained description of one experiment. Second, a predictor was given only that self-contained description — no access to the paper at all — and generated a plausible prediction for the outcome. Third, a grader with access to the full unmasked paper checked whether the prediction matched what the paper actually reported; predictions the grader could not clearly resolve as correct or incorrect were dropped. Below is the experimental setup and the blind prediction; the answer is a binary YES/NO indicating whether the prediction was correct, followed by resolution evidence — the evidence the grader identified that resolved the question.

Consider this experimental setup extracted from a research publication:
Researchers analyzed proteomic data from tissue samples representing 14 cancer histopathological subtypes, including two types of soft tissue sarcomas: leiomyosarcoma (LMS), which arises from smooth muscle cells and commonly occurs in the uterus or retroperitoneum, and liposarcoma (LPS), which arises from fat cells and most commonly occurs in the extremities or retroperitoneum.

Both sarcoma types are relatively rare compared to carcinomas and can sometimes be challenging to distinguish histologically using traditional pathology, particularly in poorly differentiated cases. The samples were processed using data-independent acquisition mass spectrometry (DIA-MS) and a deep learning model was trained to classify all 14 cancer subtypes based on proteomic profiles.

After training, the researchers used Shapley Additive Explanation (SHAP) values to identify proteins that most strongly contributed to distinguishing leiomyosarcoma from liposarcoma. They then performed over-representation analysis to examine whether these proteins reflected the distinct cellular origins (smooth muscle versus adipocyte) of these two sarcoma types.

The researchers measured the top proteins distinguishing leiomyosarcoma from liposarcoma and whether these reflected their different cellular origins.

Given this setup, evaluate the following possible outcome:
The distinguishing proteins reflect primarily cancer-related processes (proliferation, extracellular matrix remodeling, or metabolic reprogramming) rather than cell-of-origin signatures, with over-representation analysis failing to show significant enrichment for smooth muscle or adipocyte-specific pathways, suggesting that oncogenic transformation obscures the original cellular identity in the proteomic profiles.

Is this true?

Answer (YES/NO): NO